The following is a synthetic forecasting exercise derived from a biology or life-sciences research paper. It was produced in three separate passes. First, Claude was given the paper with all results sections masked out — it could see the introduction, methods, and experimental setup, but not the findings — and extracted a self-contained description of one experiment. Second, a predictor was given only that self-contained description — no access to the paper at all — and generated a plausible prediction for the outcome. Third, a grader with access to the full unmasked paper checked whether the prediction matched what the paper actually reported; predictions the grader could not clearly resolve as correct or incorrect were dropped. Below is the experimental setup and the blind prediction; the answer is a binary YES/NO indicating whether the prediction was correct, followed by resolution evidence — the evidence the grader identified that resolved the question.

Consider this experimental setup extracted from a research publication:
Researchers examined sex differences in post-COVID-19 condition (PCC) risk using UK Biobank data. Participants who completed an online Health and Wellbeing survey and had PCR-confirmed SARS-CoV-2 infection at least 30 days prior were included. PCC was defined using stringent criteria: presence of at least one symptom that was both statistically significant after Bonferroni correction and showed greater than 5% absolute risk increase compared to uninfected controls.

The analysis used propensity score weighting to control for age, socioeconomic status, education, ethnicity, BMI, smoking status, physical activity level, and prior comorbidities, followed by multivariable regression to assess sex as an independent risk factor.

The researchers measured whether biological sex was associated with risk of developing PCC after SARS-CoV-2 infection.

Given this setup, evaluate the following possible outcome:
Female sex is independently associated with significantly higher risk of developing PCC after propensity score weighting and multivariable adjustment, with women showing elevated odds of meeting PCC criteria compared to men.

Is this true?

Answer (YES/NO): YES